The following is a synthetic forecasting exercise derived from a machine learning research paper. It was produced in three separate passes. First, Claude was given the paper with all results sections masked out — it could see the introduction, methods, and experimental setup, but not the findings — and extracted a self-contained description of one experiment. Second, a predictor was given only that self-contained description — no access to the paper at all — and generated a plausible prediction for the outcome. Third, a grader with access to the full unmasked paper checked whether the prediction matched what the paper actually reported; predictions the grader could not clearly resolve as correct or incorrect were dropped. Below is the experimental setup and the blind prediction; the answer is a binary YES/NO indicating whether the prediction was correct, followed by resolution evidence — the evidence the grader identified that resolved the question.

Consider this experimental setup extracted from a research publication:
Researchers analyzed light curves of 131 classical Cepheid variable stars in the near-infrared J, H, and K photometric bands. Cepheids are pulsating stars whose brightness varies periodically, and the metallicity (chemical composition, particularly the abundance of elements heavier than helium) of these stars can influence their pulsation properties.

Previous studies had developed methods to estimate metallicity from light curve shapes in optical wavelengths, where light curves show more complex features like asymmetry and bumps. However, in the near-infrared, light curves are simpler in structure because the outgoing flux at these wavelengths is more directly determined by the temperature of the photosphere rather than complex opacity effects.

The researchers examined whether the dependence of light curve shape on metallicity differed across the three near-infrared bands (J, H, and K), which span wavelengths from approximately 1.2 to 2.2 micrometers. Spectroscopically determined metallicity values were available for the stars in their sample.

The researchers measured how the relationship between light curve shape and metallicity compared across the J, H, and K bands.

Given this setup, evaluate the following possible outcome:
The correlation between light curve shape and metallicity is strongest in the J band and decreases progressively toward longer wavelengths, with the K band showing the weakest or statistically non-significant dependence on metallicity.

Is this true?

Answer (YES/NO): YES